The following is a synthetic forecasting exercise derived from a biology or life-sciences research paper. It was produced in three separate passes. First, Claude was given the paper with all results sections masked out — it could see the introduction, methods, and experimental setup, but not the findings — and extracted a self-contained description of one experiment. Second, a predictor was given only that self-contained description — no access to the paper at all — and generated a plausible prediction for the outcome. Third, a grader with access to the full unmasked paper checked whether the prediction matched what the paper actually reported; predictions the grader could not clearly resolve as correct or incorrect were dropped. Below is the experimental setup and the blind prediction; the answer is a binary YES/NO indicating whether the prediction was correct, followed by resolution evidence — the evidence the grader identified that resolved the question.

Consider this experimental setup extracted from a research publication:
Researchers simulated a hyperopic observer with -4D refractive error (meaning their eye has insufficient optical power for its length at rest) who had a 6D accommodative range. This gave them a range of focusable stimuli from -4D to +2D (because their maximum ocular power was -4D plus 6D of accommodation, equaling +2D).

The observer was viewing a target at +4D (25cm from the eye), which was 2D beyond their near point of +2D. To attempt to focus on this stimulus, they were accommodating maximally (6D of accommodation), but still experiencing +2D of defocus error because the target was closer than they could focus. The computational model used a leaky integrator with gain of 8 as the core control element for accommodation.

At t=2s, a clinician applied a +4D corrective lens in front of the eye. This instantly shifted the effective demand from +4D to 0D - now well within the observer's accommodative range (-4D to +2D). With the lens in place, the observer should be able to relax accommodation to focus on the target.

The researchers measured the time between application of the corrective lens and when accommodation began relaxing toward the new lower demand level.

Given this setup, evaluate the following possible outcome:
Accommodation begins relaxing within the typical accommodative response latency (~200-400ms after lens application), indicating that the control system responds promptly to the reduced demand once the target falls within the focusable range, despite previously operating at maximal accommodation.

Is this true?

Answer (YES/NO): YES